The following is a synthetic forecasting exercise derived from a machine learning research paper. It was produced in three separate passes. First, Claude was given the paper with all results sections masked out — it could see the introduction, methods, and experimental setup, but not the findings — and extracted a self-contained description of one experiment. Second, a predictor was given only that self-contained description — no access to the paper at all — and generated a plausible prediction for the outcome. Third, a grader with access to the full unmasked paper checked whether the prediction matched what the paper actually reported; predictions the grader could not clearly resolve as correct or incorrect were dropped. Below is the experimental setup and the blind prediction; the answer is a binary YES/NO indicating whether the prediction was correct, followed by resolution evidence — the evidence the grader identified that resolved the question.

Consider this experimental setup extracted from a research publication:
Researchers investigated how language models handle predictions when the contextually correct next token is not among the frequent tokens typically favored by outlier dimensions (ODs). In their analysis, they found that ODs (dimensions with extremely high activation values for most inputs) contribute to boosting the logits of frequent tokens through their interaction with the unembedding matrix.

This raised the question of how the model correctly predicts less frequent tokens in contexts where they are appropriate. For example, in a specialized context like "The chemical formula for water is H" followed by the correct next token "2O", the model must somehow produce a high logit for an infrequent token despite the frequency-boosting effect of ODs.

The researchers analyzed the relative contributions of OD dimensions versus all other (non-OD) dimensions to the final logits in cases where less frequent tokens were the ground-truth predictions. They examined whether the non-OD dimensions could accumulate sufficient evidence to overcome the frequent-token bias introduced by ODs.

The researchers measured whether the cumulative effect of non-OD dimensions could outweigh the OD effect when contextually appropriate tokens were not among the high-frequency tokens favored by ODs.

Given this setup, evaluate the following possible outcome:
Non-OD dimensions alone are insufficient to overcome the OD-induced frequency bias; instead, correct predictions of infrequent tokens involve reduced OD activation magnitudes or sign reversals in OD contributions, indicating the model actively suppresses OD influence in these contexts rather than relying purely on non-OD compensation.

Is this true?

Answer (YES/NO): NO